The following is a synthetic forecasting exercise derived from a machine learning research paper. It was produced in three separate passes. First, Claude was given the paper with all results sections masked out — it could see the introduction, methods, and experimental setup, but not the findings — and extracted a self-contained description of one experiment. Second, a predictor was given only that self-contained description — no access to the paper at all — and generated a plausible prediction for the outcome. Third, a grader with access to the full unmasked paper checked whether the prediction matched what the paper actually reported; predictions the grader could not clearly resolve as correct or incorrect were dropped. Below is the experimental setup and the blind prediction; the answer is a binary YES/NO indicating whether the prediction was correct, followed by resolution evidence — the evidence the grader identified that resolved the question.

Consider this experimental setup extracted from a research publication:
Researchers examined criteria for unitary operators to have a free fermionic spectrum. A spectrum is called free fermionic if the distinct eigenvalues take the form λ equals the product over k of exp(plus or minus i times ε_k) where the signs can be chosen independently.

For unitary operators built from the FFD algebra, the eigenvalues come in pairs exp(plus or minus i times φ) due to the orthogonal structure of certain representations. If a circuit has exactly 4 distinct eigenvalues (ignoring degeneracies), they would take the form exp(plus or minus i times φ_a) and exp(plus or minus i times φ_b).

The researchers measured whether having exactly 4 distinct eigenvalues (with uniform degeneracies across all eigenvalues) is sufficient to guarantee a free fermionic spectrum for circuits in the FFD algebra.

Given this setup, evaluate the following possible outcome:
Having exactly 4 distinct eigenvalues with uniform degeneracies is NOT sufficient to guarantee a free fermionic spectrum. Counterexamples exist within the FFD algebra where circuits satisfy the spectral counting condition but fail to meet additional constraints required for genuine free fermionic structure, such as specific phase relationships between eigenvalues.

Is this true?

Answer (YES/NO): NO